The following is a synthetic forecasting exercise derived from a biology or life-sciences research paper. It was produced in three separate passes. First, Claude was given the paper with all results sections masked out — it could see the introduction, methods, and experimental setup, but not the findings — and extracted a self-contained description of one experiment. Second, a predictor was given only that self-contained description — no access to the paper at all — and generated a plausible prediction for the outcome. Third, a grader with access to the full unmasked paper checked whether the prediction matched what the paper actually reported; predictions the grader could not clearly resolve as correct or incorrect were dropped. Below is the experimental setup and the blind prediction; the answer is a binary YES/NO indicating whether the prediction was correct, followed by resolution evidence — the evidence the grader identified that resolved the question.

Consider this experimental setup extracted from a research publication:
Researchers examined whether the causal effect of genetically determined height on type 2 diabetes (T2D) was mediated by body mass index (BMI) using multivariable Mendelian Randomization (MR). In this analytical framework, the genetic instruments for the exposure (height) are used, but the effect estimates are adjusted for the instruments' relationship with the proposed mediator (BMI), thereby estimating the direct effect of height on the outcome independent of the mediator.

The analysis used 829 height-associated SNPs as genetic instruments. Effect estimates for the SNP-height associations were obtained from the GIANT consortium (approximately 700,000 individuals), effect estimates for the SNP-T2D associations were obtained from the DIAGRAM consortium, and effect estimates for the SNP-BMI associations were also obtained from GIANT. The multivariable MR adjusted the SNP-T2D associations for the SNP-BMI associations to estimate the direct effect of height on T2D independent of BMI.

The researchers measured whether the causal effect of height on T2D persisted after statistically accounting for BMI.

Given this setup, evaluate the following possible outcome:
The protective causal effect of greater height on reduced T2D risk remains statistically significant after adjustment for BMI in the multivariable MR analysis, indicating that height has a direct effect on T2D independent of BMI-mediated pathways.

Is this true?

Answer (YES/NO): NO